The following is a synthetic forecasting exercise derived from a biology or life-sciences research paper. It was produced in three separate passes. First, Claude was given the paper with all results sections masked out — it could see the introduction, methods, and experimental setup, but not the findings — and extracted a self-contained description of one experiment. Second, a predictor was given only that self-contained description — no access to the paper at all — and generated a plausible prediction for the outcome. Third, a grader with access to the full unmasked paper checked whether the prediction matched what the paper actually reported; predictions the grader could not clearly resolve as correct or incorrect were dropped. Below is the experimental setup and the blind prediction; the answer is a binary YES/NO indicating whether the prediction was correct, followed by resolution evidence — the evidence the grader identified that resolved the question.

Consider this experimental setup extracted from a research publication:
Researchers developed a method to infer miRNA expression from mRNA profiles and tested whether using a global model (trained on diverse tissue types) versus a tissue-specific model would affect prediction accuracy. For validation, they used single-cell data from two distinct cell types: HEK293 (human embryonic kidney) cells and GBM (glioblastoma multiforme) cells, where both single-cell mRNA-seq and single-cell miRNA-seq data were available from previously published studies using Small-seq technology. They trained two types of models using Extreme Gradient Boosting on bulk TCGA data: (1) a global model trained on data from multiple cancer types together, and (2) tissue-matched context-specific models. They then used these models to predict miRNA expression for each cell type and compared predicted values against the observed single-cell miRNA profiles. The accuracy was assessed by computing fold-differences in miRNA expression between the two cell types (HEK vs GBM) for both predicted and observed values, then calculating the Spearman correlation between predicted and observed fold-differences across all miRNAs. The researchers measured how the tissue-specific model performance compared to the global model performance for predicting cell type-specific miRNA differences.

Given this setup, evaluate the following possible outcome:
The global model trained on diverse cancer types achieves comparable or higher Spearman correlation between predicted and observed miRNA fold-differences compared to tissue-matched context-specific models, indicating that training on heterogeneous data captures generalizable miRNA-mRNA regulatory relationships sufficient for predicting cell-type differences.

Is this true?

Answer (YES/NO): NO